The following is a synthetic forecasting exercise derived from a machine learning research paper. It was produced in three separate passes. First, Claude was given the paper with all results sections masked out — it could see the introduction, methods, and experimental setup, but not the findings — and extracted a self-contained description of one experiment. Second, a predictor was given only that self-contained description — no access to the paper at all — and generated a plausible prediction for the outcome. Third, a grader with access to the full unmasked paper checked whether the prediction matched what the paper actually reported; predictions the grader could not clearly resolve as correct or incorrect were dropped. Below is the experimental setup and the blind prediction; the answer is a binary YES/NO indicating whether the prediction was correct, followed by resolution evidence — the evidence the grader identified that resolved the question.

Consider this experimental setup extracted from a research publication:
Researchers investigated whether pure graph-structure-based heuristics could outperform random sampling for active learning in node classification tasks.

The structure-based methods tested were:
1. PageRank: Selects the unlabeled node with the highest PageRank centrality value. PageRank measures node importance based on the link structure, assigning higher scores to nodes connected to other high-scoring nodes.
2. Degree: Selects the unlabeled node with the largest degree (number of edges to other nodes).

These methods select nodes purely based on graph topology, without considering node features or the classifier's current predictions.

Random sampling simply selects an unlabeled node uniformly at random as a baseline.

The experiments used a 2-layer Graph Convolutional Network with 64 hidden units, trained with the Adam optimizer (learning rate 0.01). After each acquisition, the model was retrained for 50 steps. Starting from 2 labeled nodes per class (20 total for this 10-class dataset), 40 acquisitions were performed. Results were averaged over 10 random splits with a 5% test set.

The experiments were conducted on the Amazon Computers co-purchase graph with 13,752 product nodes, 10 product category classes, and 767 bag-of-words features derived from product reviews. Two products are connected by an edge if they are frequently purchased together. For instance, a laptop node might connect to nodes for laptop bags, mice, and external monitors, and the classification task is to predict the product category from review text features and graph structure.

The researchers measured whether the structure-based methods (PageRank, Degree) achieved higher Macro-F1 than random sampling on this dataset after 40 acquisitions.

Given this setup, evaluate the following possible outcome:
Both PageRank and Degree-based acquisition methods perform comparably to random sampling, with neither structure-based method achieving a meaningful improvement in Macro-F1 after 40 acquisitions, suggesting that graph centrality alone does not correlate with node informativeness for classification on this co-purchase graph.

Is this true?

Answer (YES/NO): NO